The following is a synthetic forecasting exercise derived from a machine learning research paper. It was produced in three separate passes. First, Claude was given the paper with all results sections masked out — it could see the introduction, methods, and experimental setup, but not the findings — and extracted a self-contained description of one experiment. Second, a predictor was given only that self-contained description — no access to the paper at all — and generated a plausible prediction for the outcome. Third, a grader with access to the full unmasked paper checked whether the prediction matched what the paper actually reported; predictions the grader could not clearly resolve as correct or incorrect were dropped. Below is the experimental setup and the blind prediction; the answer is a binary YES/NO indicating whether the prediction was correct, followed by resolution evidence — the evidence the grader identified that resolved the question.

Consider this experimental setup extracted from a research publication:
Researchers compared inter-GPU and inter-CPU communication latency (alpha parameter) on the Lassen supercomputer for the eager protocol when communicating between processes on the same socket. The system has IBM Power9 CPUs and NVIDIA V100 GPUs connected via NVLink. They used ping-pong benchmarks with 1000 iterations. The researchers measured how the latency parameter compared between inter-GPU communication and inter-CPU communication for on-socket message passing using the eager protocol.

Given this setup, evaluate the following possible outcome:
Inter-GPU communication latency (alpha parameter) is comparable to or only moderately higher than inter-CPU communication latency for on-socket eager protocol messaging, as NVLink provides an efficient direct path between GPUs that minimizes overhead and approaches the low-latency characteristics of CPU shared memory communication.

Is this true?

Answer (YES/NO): NO